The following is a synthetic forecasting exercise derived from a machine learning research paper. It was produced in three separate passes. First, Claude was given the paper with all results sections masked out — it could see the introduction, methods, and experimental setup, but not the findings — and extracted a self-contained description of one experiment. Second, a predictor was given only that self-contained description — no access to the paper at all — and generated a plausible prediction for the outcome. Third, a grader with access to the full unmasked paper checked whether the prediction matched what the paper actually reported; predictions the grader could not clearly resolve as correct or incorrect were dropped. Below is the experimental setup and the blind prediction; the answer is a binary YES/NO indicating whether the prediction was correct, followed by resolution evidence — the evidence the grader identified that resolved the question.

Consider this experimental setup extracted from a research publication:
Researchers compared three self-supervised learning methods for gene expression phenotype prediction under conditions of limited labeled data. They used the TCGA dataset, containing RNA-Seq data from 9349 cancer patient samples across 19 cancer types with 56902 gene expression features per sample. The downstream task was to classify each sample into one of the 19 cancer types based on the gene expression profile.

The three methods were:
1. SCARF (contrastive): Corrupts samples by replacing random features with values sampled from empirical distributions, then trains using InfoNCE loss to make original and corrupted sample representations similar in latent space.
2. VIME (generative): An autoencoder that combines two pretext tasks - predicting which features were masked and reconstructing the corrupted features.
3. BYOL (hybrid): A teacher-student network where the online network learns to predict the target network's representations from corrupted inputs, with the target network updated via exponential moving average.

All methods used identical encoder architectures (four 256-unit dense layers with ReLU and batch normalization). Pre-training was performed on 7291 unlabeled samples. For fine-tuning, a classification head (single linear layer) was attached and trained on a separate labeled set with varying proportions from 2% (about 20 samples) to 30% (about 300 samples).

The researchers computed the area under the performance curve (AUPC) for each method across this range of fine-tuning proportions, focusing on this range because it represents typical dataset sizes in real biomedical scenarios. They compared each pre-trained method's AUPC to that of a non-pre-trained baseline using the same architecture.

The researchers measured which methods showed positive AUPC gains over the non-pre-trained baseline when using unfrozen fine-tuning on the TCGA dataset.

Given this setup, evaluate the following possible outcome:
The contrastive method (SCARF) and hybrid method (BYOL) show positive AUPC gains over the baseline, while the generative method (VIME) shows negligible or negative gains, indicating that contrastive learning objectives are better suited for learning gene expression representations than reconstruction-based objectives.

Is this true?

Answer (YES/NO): NO